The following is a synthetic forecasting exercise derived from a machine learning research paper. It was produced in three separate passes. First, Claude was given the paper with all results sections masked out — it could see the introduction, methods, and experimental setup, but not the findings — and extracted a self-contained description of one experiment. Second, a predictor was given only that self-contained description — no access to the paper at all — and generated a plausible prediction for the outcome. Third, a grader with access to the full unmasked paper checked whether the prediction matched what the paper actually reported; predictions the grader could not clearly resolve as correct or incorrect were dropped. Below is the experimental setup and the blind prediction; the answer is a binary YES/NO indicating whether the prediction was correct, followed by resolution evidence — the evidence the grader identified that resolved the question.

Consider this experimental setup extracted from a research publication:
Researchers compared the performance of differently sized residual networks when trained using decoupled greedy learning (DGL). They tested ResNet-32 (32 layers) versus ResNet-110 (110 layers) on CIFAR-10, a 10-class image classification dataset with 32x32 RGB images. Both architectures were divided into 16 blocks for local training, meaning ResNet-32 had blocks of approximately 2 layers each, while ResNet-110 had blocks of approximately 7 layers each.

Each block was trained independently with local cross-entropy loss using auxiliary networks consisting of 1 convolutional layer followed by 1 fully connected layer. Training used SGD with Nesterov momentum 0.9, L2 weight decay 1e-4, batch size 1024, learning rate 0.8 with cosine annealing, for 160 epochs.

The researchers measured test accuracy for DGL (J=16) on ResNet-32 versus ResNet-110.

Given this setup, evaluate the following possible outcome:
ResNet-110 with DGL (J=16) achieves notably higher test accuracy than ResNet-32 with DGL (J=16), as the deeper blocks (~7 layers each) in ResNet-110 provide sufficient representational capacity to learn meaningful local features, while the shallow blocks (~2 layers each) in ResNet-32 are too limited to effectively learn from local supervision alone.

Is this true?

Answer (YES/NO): YES